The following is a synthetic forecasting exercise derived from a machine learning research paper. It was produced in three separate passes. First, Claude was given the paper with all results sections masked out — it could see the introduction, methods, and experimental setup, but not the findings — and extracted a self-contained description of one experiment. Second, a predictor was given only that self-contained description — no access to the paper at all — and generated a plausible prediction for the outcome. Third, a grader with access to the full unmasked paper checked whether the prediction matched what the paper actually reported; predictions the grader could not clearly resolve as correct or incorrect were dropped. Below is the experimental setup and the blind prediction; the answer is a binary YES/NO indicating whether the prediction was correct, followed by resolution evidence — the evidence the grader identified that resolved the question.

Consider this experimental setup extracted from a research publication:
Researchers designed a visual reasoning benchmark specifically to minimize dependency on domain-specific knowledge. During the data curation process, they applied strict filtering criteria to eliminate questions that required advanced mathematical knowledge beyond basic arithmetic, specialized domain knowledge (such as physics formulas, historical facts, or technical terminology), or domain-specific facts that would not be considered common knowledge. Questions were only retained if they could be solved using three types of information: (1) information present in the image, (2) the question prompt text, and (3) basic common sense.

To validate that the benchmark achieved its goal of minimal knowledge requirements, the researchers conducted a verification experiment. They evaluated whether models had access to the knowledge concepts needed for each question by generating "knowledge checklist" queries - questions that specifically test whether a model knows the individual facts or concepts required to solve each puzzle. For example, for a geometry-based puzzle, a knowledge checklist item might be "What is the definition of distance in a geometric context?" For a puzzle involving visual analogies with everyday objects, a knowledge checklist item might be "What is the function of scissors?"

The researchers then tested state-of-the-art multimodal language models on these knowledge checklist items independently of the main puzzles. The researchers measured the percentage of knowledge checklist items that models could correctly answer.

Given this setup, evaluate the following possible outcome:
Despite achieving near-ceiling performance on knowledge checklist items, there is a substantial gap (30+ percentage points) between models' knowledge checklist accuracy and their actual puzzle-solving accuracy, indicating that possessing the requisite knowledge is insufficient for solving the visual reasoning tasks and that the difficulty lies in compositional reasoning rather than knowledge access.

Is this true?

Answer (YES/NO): YES